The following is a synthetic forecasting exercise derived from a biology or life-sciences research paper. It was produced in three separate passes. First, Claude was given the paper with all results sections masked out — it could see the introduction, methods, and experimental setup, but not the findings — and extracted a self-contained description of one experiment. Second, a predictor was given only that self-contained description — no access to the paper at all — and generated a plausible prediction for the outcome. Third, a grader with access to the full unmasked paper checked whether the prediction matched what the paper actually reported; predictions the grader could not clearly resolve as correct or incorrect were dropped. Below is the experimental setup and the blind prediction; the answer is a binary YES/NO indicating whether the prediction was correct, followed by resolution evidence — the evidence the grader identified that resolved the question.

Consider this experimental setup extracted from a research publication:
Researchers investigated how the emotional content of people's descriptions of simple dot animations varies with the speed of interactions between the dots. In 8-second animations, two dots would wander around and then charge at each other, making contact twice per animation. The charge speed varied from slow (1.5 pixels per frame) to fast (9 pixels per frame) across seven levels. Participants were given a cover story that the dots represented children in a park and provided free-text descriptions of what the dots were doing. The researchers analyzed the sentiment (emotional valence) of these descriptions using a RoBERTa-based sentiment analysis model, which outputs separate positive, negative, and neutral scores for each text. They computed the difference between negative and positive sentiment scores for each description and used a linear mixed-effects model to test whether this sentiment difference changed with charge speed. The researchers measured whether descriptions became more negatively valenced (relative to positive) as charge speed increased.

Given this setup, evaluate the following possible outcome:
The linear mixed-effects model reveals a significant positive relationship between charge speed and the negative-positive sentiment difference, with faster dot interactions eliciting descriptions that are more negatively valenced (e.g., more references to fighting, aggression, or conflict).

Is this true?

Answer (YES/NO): YES